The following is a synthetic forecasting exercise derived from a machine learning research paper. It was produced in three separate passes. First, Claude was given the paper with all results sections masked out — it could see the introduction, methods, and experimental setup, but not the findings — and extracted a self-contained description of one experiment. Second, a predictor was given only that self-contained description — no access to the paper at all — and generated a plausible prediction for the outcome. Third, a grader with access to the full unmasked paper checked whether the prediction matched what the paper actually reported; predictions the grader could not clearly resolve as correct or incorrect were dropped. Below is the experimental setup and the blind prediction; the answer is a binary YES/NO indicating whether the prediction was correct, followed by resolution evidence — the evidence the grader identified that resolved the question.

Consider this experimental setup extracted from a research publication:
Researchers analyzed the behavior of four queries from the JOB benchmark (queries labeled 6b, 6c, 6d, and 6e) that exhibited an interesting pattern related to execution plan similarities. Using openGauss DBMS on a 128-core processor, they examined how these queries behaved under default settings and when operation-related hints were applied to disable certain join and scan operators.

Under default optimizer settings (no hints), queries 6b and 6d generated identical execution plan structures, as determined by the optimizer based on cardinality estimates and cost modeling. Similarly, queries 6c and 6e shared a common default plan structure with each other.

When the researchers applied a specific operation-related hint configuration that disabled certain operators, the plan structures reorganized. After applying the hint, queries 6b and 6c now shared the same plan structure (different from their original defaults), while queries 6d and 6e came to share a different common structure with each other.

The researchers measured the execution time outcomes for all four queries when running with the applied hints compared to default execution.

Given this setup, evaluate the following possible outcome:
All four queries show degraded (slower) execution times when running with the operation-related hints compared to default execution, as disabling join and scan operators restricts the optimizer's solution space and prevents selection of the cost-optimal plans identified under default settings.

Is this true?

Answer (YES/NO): NO